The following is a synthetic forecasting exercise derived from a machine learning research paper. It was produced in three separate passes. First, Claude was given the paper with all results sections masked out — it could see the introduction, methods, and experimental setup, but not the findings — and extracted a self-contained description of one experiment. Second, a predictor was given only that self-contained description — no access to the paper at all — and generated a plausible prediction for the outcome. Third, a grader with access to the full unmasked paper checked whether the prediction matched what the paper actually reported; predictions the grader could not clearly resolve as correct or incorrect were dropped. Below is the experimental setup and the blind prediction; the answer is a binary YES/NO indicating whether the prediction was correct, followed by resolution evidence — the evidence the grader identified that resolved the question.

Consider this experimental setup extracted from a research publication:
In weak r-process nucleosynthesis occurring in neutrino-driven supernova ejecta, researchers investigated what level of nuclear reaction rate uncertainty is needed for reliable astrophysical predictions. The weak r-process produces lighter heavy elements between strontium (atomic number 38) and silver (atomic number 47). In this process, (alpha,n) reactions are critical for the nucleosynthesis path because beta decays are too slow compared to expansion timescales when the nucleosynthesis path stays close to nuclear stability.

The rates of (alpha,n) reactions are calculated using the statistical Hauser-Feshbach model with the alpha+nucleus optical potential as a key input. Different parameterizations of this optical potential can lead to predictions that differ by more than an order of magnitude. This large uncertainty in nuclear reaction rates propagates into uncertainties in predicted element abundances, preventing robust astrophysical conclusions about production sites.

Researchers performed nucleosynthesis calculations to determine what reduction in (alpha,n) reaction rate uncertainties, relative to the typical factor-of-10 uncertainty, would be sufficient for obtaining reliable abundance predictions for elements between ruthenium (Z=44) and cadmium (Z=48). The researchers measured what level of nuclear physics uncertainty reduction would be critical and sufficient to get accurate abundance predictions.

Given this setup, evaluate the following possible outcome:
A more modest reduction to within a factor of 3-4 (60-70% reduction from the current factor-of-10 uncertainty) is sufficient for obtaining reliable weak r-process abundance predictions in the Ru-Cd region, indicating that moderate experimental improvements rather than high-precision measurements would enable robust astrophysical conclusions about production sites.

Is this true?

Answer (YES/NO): NO